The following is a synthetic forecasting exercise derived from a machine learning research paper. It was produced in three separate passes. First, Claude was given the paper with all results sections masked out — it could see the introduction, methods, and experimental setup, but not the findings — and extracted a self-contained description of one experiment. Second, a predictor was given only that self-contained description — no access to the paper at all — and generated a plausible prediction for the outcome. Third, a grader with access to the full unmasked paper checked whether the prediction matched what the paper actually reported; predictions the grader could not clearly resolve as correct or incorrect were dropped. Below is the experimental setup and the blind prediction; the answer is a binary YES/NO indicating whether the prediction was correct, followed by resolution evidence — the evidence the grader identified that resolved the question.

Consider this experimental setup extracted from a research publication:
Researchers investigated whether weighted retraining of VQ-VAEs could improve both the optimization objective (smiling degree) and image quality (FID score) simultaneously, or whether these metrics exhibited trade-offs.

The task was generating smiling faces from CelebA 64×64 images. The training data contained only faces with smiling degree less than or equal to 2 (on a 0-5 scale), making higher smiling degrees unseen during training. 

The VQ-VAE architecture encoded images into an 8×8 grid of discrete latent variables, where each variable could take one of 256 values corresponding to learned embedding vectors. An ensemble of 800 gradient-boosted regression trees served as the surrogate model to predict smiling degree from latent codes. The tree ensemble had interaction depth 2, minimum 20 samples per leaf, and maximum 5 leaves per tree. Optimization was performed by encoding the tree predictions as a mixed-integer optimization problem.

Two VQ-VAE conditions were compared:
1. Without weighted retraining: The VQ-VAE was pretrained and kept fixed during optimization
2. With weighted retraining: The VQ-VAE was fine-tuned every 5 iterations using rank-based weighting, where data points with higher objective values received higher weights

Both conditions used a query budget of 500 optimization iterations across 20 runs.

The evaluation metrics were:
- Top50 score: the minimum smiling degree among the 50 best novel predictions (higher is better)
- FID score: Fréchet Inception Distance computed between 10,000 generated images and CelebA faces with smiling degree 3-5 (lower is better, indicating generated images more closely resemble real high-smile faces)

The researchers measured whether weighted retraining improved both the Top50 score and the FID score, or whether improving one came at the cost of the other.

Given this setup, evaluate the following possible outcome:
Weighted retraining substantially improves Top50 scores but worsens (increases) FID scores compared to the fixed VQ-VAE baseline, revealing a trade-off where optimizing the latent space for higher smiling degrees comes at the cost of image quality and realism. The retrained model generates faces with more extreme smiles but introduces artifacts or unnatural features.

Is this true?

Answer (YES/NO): NO